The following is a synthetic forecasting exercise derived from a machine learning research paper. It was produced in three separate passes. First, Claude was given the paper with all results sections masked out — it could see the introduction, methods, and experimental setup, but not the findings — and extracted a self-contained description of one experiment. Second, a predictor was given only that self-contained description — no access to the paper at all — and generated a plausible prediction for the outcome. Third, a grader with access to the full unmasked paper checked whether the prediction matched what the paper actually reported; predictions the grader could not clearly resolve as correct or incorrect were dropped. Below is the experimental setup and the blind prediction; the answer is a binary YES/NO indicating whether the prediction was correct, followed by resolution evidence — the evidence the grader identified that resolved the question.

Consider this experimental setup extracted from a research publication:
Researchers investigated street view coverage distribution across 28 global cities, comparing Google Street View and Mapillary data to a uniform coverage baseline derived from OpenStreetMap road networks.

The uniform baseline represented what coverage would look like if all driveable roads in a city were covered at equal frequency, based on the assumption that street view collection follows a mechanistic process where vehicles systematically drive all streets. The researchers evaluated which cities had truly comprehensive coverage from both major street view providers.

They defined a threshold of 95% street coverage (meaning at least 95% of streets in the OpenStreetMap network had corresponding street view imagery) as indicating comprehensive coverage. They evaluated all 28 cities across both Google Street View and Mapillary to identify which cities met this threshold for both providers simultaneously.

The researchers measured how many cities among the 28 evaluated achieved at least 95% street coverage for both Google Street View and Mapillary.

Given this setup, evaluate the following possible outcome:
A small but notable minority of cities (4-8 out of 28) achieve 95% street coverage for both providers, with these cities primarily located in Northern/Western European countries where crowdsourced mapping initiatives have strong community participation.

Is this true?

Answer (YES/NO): NO